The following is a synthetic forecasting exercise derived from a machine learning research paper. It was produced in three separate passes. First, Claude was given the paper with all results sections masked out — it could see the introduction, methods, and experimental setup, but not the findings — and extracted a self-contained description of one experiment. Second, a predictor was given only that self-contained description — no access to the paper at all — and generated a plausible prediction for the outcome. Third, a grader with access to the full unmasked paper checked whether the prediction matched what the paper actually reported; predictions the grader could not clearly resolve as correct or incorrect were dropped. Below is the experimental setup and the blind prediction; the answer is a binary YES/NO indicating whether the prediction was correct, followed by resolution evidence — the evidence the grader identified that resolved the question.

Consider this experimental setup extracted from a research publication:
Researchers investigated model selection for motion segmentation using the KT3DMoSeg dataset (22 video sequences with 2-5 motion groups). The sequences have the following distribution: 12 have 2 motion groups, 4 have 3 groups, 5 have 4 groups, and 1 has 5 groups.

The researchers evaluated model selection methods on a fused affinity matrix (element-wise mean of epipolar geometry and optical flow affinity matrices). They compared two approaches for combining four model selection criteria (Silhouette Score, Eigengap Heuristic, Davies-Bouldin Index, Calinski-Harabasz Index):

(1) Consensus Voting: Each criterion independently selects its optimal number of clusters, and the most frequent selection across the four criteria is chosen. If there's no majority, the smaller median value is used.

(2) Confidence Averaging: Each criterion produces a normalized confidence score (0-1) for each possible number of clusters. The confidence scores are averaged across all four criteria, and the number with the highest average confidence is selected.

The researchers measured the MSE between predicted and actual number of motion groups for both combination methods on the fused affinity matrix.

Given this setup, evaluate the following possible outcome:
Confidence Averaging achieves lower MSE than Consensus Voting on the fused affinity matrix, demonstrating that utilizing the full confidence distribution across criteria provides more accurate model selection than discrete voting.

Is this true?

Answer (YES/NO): NO